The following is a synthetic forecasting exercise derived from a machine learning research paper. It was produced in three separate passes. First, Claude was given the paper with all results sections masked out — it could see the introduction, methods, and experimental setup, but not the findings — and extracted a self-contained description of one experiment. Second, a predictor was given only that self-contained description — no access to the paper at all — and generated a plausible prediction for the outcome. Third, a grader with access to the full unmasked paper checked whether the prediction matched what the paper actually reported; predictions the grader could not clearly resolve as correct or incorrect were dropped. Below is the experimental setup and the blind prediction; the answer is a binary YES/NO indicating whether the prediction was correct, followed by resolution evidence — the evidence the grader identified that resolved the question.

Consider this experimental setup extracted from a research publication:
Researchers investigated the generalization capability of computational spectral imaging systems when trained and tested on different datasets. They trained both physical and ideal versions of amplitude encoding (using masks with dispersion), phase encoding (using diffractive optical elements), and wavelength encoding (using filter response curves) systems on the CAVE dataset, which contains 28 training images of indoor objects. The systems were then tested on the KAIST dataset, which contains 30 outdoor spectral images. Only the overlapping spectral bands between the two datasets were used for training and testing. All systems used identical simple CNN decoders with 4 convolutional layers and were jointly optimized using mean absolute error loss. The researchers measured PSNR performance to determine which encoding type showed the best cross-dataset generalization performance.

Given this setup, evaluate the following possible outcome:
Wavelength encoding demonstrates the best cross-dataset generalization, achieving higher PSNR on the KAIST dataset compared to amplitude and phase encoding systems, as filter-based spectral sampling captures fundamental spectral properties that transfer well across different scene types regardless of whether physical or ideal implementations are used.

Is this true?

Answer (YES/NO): NO